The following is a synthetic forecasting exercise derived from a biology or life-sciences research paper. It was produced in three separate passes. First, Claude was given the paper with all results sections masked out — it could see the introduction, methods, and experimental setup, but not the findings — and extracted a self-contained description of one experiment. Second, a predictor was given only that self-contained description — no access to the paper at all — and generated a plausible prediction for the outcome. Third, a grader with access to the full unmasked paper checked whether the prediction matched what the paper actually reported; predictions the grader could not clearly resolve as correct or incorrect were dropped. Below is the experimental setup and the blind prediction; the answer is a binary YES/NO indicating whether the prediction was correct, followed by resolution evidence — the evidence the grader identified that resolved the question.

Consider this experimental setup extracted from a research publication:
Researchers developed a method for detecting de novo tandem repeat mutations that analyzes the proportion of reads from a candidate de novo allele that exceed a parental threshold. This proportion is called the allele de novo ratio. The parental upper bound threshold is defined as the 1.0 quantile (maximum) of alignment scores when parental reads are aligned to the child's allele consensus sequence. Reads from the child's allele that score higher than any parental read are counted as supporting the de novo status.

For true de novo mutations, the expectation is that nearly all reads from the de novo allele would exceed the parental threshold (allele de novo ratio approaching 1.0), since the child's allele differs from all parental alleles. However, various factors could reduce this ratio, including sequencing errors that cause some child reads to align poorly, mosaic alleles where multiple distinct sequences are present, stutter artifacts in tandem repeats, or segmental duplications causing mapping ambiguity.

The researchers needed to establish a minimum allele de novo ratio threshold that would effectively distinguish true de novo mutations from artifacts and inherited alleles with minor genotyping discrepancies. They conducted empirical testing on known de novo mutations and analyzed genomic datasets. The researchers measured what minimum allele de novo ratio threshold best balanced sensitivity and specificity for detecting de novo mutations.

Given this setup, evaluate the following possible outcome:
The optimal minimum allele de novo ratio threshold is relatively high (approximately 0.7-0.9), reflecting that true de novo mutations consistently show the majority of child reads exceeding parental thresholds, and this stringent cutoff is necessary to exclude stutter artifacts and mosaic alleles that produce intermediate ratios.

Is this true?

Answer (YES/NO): YES